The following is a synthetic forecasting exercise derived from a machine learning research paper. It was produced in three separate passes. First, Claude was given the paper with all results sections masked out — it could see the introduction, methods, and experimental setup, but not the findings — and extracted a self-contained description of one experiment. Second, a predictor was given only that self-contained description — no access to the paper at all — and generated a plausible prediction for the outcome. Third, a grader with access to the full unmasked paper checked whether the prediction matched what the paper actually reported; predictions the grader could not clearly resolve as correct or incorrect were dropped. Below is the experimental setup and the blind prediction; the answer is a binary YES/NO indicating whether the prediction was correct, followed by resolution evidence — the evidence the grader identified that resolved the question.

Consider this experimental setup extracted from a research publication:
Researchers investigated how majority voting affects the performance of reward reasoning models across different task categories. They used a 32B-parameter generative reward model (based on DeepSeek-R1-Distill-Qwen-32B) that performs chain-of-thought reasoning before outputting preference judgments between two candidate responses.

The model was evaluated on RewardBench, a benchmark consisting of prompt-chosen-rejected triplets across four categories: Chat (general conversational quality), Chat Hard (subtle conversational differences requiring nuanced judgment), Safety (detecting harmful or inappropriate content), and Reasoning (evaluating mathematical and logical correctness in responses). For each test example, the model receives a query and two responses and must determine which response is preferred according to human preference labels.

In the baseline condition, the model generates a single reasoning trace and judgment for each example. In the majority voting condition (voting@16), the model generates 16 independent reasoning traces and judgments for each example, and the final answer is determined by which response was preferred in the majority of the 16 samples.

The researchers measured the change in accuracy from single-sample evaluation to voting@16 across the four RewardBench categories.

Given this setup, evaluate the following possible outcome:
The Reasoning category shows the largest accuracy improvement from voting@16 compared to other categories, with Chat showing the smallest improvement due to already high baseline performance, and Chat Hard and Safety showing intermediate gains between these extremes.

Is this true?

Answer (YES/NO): NO